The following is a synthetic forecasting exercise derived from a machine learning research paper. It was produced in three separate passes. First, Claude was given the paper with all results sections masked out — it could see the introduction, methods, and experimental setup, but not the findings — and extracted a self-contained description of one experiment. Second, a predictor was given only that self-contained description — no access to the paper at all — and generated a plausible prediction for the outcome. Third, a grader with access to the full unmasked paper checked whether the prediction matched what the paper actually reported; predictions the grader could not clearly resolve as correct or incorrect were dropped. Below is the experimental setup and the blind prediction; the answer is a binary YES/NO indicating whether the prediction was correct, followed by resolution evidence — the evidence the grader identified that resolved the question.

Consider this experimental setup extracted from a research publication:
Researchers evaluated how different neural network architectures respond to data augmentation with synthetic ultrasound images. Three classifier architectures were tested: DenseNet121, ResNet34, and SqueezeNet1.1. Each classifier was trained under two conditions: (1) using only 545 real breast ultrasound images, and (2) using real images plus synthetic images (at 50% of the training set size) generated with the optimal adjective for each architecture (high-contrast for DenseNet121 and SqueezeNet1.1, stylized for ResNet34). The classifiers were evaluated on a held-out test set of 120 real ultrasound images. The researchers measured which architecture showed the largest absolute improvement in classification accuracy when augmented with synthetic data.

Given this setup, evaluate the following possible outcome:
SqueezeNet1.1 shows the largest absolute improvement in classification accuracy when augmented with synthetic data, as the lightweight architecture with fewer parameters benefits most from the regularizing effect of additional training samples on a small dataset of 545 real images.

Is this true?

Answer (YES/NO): YES